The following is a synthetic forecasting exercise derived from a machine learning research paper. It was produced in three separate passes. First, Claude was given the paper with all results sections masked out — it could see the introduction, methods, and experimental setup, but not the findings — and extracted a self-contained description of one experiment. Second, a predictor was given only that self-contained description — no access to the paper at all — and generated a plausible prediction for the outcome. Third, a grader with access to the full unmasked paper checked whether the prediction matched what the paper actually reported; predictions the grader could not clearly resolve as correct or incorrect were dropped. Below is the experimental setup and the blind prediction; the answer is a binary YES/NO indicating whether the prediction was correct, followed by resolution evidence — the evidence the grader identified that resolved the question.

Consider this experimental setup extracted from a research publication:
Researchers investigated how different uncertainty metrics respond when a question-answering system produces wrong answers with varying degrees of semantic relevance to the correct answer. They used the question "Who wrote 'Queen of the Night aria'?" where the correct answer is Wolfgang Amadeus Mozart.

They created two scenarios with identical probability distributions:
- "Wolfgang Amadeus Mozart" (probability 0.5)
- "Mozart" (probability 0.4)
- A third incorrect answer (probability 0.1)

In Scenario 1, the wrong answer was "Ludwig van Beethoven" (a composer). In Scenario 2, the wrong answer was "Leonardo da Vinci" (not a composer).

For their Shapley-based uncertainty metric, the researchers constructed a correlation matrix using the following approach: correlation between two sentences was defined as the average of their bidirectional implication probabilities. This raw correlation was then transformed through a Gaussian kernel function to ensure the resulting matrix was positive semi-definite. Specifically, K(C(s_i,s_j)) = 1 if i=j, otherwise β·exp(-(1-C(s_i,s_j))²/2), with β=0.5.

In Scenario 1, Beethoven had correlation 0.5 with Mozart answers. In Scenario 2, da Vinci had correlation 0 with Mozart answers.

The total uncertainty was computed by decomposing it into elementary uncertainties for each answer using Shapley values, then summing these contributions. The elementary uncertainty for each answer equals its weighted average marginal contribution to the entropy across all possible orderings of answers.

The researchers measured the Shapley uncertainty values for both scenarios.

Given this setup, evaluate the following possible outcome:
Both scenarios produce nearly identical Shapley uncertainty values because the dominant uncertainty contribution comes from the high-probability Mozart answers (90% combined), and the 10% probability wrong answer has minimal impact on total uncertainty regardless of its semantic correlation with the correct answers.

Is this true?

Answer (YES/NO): NO